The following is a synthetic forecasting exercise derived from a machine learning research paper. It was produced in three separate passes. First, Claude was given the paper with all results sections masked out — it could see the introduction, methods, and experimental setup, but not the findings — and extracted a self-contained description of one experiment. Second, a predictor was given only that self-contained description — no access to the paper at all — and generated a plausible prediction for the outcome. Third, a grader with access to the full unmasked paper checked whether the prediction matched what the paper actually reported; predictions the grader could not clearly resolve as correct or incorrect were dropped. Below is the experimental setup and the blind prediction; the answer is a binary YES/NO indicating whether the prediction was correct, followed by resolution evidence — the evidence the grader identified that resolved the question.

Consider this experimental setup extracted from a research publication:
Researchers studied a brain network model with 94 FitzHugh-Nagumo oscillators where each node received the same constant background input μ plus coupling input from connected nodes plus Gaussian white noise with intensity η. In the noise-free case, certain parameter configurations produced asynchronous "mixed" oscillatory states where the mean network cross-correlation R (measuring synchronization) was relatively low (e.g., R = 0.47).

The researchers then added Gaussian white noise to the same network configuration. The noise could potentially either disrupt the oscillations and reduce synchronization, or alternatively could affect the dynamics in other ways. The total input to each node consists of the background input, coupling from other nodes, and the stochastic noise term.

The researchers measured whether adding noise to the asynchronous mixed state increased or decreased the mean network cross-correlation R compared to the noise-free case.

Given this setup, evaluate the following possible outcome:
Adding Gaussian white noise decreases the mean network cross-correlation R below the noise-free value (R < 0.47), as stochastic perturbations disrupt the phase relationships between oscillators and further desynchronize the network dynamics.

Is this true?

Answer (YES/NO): NO